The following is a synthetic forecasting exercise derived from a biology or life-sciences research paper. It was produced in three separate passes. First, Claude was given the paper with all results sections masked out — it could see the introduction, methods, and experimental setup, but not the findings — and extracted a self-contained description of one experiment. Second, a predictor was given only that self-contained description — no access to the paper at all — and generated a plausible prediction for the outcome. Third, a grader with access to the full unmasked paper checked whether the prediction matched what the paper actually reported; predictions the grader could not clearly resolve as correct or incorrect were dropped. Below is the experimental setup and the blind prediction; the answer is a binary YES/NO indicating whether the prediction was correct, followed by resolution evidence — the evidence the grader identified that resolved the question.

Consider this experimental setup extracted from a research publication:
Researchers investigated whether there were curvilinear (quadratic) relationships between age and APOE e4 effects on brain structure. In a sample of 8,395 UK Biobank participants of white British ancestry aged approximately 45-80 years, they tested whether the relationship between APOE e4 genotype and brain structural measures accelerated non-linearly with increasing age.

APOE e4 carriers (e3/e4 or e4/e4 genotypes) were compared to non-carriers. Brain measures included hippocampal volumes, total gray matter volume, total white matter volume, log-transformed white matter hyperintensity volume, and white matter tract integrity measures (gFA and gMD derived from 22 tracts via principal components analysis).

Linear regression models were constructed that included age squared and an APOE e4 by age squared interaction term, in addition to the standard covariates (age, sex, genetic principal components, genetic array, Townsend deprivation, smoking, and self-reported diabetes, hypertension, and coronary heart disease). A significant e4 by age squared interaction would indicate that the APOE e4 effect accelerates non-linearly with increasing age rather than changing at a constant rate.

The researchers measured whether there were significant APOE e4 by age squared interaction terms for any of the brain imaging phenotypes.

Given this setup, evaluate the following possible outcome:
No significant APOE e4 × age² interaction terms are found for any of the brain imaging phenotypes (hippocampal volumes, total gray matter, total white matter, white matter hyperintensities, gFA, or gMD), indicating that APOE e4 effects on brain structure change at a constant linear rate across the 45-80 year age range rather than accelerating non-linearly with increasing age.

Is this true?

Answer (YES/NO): YES